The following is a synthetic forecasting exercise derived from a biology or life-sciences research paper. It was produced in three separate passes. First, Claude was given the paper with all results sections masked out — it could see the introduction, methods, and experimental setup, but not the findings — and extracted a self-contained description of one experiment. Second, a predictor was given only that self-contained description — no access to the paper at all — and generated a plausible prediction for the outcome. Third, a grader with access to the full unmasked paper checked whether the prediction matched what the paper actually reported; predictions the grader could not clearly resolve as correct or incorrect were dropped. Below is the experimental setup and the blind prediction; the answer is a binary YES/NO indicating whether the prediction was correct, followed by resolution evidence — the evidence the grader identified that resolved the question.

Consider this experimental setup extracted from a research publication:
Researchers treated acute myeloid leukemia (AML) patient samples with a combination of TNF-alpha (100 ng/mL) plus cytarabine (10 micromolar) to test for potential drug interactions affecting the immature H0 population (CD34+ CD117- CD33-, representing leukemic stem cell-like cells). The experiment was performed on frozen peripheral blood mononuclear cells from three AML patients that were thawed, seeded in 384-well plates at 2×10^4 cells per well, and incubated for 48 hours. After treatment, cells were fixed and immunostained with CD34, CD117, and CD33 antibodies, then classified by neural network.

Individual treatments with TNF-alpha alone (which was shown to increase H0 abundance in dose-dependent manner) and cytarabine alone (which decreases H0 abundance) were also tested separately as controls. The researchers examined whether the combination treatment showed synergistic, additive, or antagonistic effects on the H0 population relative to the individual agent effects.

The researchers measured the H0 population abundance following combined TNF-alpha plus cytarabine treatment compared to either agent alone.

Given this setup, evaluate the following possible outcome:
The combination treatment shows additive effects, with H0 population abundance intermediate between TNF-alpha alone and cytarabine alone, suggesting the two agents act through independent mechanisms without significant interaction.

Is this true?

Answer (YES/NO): NO